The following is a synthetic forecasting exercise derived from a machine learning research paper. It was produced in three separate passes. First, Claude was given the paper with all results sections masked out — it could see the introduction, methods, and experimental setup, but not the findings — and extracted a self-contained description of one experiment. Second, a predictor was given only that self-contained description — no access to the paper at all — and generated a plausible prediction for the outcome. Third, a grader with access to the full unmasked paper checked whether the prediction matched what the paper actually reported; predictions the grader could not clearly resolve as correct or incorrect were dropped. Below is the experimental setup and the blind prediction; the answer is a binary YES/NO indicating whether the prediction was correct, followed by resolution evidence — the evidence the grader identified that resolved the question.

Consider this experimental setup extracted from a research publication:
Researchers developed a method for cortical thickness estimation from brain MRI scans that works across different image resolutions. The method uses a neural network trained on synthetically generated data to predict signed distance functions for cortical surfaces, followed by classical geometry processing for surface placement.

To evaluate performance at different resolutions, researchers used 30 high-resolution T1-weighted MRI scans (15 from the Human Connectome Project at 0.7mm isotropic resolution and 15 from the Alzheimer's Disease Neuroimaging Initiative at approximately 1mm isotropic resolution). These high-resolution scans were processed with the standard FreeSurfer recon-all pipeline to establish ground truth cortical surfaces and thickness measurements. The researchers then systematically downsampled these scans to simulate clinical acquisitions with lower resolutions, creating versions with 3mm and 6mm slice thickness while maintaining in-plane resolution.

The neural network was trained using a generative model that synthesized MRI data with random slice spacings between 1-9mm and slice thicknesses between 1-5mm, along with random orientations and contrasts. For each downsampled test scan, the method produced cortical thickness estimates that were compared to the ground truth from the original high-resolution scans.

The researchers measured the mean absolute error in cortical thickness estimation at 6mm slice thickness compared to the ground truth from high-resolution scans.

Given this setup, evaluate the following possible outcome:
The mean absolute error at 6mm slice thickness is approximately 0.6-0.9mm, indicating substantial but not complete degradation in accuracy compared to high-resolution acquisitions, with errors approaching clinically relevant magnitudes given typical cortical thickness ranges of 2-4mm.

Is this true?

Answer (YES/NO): NO